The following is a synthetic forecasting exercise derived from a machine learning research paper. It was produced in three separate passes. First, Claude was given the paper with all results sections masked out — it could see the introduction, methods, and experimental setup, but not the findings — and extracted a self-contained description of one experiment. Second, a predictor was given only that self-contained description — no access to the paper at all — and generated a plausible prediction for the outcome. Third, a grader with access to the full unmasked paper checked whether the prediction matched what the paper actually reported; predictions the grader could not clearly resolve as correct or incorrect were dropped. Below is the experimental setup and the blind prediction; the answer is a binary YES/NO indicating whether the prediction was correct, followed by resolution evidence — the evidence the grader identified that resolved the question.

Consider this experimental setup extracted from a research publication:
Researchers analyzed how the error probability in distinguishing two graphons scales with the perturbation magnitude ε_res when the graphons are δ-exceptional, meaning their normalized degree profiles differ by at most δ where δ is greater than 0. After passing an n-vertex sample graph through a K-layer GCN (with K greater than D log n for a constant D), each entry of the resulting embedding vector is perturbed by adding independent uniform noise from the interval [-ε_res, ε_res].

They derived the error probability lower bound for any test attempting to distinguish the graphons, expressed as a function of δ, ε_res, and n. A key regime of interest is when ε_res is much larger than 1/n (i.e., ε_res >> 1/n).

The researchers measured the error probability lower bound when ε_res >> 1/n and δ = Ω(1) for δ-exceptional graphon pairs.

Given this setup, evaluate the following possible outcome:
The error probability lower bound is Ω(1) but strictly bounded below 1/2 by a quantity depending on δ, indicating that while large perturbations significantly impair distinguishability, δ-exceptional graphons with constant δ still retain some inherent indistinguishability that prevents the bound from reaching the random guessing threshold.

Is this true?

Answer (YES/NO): NO